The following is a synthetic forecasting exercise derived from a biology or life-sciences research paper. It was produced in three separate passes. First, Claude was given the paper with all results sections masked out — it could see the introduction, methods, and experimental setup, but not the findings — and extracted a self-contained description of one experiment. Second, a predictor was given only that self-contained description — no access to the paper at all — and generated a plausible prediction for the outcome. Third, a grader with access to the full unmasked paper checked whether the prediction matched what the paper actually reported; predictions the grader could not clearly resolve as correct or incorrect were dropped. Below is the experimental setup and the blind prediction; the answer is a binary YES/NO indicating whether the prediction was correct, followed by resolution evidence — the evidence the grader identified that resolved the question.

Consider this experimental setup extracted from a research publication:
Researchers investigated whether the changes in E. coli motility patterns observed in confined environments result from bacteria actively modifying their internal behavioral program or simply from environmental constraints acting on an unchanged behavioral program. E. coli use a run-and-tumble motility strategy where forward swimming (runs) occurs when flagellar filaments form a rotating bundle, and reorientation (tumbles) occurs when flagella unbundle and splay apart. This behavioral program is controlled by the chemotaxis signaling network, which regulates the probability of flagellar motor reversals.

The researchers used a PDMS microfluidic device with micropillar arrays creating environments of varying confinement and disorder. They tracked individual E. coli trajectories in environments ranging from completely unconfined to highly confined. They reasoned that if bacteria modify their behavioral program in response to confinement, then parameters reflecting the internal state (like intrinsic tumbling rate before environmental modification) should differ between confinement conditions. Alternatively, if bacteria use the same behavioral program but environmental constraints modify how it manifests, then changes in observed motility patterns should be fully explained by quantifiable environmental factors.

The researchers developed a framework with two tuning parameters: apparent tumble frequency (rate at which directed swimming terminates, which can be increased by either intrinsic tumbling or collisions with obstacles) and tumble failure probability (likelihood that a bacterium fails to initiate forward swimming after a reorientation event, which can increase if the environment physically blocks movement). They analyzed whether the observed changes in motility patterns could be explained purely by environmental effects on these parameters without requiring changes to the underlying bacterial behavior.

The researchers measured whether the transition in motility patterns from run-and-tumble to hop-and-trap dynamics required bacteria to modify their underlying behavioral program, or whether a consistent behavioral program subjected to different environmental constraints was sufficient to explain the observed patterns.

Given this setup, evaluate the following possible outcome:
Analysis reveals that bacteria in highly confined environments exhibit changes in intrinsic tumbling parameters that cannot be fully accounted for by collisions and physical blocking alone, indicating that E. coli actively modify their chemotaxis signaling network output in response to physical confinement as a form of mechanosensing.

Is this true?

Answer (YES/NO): NO